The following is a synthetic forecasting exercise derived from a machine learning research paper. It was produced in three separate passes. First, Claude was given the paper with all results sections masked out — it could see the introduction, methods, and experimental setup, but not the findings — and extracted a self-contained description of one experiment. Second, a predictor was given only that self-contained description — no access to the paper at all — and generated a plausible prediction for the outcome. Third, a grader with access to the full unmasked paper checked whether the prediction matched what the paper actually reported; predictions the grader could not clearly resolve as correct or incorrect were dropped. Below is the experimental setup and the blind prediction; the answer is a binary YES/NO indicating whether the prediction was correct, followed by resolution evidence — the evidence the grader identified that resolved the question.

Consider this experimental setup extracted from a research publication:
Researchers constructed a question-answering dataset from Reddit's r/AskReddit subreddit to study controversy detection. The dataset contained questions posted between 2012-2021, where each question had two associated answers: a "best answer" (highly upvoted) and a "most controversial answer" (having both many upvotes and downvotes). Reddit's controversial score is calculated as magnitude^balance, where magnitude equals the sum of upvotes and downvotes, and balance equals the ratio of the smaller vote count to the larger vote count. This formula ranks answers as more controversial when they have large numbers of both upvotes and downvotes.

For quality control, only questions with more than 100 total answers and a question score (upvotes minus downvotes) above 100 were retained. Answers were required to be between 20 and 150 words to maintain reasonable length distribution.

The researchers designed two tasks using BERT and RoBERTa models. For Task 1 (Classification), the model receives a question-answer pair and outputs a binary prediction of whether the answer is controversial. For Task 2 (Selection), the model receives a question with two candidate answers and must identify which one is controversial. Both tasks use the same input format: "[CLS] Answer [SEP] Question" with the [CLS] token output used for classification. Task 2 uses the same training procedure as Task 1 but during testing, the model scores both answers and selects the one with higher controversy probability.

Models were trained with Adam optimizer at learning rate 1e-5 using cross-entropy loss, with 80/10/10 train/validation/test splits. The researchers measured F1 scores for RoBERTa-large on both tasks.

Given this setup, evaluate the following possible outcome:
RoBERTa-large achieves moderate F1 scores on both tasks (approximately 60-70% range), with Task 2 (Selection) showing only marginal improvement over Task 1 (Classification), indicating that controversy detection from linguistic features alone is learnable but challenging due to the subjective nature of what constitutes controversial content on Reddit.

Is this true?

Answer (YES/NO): NO